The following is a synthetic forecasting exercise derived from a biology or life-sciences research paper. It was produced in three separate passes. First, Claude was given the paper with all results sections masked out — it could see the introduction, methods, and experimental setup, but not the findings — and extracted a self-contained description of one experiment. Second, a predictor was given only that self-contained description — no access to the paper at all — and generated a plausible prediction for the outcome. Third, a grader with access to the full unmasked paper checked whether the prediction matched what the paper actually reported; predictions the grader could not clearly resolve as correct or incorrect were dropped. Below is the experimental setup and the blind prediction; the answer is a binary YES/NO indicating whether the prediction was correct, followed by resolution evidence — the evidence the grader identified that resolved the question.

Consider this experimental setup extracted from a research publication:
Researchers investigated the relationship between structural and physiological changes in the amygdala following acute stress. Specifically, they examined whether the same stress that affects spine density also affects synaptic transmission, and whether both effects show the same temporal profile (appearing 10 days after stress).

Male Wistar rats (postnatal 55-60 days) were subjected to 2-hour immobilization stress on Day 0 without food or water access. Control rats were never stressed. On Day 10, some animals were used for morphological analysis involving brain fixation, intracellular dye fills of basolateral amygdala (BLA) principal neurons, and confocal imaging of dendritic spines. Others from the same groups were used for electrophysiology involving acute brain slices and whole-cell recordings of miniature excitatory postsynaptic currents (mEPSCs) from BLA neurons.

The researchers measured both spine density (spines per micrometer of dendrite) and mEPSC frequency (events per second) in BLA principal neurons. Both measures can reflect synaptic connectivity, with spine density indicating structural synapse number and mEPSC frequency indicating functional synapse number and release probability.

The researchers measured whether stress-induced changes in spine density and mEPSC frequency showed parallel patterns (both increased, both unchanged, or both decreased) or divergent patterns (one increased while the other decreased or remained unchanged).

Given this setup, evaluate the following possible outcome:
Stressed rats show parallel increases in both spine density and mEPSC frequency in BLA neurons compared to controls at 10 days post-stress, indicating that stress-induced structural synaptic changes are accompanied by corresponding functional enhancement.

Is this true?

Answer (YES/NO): YES